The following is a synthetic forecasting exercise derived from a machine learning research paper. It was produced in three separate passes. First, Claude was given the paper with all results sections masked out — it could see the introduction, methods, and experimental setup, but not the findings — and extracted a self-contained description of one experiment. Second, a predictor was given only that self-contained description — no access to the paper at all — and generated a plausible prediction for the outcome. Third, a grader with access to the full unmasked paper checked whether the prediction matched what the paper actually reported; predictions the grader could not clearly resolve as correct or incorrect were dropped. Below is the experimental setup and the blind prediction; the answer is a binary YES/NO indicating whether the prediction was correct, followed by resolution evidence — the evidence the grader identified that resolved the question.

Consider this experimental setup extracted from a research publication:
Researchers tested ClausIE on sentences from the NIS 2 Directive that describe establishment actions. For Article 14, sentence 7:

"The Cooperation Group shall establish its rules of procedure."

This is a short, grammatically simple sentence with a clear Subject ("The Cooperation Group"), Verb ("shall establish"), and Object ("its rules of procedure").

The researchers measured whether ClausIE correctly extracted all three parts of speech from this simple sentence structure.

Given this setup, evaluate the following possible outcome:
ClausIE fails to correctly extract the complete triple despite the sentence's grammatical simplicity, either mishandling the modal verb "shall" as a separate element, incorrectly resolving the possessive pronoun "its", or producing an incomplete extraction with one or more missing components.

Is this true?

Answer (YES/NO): NO